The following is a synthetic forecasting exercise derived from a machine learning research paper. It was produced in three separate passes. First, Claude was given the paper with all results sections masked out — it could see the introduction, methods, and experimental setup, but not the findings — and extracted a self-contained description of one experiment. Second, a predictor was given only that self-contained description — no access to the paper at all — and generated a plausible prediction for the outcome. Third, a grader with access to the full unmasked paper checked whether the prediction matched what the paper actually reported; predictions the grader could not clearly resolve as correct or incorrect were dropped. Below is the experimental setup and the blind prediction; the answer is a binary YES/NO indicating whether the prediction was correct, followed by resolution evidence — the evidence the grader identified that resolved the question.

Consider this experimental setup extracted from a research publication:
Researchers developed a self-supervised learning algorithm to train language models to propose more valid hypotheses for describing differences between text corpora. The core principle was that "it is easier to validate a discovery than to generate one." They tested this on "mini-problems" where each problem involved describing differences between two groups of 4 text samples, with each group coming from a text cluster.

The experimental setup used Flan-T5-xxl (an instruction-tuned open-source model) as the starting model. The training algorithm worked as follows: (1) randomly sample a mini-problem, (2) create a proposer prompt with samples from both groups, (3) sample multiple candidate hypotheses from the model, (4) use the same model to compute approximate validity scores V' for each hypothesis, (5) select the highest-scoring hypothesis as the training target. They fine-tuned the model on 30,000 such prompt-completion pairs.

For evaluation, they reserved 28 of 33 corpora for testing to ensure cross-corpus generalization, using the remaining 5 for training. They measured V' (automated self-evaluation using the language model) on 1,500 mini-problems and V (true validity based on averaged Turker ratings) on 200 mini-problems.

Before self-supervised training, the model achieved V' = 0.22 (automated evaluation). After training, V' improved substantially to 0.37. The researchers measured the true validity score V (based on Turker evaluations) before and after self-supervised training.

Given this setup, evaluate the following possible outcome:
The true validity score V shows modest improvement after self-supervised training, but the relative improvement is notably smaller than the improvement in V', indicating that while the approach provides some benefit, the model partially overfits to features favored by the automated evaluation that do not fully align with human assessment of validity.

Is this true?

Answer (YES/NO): YES